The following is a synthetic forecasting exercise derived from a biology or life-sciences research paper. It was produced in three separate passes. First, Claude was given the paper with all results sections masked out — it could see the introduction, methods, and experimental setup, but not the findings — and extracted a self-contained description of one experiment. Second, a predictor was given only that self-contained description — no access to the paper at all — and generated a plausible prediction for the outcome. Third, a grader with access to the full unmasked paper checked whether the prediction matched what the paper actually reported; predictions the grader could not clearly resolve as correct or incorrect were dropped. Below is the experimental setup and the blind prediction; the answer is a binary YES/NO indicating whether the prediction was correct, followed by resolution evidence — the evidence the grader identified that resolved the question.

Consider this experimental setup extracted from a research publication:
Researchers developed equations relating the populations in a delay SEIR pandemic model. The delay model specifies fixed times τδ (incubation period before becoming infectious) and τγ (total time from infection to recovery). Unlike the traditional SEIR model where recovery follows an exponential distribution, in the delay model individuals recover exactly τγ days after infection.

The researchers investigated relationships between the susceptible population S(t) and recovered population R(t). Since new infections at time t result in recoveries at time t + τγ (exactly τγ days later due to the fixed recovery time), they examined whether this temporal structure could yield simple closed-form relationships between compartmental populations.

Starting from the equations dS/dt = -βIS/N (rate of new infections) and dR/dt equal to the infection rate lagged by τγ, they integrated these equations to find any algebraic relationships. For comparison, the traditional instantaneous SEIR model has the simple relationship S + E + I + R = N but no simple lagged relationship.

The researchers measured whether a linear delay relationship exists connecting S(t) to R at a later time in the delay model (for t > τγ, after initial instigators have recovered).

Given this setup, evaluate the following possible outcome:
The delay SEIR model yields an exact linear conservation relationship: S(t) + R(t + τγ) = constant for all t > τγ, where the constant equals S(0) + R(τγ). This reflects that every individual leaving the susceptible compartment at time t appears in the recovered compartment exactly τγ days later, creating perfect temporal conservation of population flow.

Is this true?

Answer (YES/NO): YES